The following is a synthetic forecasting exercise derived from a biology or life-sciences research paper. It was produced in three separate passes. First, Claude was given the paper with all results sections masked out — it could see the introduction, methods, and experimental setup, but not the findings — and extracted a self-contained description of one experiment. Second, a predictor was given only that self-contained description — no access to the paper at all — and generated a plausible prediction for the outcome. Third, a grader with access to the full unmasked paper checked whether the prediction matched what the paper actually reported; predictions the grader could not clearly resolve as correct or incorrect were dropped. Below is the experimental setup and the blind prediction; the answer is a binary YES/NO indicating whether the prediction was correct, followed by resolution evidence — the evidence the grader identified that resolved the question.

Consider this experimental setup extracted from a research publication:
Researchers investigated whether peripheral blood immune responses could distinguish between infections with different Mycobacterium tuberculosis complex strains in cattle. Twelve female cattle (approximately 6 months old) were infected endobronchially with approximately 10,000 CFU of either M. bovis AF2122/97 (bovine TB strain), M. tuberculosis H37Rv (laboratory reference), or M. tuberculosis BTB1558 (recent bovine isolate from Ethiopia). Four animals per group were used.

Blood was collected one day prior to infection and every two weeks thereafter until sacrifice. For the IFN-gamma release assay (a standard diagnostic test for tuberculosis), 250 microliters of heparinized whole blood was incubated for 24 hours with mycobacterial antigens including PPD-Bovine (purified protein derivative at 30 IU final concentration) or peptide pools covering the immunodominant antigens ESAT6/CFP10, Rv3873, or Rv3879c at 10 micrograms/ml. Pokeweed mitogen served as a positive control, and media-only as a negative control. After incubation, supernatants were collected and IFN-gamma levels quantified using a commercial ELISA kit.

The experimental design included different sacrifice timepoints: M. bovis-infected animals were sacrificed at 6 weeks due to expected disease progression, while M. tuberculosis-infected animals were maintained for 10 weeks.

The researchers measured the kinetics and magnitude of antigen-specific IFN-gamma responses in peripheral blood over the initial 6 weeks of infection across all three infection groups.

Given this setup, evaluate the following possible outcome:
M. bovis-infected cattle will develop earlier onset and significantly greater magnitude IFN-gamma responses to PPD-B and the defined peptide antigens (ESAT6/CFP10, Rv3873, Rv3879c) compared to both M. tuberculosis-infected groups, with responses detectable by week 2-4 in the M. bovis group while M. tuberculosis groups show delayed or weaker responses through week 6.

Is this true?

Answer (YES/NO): NO